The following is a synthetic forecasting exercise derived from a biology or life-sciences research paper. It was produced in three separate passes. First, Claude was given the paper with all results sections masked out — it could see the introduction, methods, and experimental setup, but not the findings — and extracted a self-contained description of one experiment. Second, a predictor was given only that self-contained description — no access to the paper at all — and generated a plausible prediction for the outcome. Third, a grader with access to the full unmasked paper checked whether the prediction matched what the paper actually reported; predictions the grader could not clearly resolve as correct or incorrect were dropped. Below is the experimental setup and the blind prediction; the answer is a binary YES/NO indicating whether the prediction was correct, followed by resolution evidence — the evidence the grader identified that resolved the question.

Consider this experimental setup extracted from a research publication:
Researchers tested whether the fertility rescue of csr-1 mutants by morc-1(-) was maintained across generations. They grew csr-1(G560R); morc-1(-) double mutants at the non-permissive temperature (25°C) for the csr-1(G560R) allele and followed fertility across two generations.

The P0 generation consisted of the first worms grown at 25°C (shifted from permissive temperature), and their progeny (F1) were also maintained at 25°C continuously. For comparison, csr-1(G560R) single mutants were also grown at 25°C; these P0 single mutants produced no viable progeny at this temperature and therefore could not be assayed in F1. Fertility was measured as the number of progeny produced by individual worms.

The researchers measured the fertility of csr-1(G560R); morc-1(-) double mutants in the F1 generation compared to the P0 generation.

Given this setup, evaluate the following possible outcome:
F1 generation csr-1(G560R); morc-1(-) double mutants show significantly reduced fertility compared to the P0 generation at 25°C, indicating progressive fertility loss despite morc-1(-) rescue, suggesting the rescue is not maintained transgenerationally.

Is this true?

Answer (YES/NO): NO